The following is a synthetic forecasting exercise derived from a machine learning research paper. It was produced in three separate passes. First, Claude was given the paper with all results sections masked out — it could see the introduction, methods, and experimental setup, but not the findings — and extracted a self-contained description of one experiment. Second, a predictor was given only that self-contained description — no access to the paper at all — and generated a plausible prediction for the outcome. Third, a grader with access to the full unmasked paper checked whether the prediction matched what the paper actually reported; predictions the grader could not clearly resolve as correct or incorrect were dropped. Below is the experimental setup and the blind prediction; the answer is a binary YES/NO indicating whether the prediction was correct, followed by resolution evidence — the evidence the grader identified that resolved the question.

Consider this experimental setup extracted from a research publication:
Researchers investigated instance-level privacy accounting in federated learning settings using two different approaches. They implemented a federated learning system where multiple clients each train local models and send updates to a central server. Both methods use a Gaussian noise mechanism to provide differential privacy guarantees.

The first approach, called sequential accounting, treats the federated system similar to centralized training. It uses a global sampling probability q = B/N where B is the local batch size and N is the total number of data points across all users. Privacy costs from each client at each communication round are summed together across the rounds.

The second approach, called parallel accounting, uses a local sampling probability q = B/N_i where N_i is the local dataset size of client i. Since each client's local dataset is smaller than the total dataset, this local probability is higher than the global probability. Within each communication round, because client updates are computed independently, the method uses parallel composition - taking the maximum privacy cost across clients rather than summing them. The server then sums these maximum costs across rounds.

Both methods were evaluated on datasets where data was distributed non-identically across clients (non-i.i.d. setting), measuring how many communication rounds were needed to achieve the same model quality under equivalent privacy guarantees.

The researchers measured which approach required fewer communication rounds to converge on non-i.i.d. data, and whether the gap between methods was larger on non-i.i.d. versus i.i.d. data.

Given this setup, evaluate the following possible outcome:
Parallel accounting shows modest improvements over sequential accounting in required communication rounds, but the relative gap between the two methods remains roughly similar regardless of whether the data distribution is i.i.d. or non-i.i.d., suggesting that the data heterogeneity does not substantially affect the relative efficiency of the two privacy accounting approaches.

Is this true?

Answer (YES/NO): NO